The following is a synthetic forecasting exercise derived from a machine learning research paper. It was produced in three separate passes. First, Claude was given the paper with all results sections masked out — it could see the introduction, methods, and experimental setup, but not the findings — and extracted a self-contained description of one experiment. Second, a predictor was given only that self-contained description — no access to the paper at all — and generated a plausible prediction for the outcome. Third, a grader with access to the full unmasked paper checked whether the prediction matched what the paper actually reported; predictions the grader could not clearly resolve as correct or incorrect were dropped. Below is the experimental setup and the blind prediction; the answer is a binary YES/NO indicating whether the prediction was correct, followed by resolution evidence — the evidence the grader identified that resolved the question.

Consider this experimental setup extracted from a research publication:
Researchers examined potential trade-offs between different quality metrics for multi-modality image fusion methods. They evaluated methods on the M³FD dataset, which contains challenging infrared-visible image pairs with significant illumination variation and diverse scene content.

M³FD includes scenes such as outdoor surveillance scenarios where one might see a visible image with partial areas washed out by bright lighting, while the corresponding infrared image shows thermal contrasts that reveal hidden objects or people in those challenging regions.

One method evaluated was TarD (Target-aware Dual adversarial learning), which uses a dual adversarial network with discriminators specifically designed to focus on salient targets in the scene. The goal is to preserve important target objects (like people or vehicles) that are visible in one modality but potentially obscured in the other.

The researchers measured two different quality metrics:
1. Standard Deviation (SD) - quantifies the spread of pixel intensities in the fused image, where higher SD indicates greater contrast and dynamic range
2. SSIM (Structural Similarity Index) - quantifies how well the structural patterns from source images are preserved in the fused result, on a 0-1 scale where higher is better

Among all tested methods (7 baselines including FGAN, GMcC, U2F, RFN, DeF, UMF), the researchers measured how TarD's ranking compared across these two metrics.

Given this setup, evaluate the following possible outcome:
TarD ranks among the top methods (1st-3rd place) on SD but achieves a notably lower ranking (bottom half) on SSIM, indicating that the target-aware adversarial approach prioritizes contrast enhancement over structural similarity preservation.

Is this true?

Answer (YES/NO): YES